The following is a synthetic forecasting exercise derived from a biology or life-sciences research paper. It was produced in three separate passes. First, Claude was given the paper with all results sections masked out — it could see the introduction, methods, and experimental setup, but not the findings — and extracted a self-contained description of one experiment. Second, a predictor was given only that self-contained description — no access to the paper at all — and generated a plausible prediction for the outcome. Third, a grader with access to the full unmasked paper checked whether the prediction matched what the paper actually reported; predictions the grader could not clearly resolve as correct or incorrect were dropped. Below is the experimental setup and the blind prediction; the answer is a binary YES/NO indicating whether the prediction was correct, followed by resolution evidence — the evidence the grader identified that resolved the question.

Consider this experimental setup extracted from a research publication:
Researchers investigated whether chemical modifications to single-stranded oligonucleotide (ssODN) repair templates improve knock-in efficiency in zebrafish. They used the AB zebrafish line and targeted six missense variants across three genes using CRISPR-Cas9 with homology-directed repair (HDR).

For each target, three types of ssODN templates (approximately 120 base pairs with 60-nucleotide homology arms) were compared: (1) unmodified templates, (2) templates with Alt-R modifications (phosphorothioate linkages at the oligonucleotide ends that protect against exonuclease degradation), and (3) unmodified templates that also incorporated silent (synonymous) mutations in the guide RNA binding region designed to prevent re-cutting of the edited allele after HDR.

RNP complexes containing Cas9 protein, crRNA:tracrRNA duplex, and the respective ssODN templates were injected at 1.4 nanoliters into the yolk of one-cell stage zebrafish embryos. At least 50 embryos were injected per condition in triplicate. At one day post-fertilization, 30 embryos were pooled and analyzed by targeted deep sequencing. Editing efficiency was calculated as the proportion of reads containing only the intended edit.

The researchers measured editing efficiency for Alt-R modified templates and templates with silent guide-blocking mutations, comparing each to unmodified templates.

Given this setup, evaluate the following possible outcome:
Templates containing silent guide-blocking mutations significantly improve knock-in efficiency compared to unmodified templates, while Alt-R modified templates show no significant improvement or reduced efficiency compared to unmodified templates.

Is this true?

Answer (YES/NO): NO